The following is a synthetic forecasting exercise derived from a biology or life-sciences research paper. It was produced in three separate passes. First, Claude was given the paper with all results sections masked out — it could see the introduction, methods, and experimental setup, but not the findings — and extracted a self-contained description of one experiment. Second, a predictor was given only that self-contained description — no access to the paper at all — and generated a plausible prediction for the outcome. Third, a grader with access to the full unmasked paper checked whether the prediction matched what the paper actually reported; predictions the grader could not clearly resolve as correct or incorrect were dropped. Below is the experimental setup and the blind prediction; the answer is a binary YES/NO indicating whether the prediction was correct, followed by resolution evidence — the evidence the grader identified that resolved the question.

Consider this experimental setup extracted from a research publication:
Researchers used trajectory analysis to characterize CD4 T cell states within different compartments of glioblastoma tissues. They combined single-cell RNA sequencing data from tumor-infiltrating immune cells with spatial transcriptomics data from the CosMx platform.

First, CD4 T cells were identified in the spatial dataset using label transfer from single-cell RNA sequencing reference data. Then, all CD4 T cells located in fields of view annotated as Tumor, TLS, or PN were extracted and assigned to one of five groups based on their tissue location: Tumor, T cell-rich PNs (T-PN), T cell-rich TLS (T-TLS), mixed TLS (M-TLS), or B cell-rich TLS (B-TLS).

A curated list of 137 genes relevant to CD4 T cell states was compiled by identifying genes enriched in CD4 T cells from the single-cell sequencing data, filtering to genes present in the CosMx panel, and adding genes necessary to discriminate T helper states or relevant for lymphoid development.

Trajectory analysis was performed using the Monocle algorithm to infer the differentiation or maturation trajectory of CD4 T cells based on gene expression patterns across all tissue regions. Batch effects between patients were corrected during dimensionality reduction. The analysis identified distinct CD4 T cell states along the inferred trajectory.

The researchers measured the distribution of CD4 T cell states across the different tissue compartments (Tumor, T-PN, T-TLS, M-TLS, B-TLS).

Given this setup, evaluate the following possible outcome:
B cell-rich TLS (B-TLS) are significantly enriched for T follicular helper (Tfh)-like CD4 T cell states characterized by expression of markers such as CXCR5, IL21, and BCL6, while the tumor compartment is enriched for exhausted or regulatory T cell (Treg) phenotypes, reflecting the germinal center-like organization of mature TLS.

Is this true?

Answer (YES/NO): NO